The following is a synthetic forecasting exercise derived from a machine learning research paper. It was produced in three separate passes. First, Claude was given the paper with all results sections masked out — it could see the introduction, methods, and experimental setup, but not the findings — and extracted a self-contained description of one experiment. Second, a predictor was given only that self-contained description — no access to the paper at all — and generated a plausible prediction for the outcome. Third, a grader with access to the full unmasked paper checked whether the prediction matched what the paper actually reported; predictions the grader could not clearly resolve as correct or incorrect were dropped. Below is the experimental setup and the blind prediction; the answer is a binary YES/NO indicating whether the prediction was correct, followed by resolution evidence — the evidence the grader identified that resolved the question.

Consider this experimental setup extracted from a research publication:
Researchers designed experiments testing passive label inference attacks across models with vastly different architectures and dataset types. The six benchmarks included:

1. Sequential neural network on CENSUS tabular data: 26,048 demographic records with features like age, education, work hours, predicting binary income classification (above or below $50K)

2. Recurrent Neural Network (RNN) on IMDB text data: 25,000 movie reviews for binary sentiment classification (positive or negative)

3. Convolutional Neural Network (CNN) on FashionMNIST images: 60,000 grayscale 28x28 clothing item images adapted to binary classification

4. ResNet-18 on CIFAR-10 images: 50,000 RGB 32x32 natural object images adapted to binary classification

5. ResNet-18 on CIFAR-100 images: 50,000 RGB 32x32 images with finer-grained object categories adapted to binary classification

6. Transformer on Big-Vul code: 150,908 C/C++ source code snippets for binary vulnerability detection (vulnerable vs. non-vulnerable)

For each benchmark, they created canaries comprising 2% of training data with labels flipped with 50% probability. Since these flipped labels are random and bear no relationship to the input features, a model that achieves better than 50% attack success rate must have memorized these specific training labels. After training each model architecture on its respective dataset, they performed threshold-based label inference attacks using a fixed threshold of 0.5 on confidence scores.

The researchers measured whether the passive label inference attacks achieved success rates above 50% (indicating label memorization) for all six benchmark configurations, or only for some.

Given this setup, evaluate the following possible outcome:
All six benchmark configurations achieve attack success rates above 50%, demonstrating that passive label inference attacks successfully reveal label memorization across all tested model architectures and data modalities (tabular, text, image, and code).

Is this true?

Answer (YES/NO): YES